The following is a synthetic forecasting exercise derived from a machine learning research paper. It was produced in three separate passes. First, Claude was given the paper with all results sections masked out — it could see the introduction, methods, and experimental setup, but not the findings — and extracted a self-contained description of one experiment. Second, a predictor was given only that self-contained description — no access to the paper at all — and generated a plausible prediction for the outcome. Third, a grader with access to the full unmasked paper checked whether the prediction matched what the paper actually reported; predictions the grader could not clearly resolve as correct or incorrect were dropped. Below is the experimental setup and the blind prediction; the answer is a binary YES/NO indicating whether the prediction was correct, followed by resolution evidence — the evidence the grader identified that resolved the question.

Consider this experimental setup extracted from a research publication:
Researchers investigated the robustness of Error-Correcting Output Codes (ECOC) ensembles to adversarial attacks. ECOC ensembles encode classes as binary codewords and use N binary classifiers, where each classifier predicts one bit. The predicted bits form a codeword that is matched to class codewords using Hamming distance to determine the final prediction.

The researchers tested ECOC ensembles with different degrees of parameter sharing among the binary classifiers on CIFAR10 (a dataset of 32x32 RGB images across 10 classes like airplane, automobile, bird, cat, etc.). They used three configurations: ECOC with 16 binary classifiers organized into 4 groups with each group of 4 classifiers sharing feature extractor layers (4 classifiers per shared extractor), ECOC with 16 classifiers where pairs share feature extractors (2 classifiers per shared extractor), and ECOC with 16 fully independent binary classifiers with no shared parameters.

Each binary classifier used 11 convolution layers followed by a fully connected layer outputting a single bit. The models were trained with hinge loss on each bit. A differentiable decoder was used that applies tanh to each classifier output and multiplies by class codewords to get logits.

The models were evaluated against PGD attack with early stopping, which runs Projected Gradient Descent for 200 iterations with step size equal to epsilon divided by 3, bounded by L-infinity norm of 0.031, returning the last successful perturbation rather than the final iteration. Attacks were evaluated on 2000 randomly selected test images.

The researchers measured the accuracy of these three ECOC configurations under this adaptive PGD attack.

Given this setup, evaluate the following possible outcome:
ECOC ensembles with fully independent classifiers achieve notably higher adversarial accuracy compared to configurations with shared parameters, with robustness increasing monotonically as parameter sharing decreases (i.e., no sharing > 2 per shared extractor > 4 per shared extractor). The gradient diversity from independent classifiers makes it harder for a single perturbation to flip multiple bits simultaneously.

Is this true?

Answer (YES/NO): YES